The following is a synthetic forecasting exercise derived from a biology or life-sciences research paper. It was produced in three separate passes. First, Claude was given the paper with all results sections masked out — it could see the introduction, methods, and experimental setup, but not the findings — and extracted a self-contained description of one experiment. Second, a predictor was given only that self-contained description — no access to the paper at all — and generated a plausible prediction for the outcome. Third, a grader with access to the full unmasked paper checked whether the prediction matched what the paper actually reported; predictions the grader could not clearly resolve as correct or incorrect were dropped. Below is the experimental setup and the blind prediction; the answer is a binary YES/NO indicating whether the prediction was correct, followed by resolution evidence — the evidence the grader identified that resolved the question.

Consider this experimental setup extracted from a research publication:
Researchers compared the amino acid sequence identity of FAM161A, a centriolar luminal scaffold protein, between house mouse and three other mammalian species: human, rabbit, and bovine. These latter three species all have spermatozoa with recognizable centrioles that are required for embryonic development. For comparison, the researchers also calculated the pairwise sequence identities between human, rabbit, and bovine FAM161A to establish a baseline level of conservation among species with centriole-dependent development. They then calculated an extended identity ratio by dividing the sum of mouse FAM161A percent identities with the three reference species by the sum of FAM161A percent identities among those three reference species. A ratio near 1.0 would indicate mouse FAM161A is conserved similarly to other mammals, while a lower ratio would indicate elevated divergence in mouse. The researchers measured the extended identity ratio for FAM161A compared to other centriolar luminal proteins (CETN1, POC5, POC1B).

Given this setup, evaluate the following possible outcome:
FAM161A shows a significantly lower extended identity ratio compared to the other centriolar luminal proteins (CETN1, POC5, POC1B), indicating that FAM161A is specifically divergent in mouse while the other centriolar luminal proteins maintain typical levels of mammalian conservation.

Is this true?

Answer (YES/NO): YES